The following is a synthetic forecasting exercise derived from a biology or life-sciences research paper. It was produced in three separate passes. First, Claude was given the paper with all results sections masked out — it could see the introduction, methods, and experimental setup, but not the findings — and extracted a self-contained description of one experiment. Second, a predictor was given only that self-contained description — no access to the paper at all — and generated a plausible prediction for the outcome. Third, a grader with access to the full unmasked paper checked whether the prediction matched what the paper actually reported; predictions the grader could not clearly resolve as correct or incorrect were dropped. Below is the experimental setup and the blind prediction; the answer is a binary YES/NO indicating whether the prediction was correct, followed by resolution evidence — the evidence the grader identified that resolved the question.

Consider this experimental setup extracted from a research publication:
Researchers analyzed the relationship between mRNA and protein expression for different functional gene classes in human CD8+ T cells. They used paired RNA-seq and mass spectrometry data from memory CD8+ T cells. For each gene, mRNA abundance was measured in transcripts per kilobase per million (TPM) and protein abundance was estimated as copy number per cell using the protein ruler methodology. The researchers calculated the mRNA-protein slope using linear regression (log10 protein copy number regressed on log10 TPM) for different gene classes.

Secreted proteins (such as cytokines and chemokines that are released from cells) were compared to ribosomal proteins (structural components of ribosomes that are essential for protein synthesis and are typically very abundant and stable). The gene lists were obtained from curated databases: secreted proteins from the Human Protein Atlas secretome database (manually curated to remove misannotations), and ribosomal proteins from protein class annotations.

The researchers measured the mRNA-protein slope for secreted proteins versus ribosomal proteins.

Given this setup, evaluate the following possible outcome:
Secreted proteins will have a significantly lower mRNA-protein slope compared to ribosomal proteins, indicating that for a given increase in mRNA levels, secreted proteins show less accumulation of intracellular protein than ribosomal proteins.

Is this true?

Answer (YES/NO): YES